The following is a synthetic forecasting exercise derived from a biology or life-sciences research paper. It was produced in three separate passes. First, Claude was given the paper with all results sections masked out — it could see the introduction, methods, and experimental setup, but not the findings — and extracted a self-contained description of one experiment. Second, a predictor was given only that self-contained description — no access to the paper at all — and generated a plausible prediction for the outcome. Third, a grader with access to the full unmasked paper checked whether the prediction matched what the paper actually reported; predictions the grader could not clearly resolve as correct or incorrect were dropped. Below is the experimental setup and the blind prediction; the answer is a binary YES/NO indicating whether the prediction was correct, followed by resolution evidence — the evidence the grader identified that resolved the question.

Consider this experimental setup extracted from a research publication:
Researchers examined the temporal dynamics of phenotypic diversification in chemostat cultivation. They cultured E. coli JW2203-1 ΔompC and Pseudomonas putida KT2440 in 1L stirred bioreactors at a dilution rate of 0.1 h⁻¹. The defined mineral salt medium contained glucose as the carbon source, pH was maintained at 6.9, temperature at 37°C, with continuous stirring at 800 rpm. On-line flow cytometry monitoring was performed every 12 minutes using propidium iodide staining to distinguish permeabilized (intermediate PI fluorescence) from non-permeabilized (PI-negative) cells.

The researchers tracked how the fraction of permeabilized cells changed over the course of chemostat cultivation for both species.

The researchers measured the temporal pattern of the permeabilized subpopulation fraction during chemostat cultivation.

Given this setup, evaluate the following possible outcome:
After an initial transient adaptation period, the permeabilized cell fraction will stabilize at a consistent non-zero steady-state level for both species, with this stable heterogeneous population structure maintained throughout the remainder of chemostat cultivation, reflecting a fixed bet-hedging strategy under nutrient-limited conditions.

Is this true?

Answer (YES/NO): NO